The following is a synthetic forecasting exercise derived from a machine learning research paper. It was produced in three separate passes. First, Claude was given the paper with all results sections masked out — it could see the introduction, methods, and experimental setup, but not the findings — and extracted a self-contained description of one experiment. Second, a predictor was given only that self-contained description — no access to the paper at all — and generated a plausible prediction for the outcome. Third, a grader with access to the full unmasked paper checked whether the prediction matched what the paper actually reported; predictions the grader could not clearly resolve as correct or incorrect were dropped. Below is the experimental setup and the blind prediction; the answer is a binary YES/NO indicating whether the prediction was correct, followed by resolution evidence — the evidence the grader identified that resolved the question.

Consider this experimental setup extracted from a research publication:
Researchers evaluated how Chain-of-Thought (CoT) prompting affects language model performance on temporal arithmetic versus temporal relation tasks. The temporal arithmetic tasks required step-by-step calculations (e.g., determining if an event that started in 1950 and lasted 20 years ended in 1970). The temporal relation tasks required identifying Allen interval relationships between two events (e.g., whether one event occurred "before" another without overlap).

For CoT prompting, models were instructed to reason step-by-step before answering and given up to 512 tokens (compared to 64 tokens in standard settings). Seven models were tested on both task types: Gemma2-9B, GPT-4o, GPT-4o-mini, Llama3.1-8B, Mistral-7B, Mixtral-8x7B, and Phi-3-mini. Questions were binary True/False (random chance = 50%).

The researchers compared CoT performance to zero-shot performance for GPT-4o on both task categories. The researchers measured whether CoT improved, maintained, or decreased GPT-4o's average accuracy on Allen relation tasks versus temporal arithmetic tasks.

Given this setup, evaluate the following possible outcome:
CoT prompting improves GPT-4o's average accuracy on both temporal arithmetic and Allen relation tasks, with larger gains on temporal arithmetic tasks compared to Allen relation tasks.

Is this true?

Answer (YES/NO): NO